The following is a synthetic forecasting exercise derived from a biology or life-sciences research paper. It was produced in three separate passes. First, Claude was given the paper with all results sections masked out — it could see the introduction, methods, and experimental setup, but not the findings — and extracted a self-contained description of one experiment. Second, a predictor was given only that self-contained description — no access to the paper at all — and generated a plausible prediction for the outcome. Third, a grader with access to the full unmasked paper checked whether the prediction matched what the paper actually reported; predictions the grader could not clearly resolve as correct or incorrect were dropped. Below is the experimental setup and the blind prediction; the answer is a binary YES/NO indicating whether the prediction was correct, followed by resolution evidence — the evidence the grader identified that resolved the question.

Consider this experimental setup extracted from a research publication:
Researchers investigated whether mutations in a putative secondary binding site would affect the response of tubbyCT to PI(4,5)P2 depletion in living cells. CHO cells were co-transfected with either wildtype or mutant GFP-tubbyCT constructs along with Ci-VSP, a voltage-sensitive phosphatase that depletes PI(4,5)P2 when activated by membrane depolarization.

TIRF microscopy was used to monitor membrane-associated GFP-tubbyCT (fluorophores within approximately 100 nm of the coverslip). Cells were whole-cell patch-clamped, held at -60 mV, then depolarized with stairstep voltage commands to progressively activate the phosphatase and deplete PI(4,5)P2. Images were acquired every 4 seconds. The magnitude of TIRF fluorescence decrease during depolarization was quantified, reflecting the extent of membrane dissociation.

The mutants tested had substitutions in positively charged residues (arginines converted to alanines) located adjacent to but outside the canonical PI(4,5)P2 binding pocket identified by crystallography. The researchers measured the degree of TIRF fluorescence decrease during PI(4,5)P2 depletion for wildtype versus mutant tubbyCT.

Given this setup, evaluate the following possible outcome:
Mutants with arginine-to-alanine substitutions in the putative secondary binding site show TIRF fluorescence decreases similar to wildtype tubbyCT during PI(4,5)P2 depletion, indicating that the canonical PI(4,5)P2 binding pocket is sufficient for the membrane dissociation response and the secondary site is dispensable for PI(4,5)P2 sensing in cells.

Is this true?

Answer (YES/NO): NO